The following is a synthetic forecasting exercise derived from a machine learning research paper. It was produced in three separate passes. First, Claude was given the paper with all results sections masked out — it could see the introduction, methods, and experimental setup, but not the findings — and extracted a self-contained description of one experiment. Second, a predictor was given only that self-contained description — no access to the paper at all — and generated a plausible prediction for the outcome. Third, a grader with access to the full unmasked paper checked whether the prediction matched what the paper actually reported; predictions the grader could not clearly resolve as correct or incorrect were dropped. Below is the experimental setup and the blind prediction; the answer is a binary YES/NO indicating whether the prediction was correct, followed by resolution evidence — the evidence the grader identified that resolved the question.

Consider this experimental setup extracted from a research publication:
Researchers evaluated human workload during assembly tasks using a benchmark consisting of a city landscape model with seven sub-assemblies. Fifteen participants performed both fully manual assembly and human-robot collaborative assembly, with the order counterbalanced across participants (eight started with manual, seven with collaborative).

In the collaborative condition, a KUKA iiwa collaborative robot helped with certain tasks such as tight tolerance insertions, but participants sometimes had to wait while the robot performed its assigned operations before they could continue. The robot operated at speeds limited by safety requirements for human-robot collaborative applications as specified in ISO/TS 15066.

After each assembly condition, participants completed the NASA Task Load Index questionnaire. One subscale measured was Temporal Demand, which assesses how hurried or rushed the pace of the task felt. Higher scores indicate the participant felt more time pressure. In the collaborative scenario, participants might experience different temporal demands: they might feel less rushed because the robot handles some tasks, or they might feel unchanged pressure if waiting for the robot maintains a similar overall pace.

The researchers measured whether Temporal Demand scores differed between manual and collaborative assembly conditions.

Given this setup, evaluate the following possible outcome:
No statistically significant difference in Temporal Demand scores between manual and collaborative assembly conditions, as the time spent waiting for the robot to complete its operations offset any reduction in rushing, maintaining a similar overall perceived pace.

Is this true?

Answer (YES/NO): YES